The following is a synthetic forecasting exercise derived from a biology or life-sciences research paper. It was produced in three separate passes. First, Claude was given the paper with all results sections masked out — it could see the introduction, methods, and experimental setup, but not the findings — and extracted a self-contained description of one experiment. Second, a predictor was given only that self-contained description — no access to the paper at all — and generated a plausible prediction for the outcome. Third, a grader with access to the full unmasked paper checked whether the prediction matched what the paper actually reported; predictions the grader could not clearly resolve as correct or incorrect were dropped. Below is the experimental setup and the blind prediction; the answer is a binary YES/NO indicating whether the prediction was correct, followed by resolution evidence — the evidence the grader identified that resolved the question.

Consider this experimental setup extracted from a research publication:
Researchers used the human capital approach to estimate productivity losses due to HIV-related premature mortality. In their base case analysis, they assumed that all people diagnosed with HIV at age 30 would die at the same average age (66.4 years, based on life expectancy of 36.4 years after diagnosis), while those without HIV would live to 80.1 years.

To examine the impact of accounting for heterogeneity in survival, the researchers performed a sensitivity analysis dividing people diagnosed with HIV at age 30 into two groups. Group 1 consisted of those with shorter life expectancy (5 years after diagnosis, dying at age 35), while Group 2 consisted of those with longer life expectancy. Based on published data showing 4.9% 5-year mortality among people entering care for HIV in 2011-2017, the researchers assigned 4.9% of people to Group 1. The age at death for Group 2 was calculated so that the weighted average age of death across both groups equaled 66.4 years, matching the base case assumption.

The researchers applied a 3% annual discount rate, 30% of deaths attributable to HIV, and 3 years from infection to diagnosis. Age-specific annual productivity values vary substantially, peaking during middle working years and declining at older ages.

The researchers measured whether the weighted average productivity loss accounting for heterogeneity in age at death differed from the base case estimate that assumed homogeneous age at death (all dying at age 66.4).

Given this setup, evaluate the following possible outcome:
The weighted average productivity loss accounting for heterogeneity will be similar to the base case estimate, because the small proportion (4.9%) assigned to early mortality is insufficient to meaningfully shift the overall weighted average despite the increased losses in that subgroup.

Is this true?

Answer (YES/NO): NO